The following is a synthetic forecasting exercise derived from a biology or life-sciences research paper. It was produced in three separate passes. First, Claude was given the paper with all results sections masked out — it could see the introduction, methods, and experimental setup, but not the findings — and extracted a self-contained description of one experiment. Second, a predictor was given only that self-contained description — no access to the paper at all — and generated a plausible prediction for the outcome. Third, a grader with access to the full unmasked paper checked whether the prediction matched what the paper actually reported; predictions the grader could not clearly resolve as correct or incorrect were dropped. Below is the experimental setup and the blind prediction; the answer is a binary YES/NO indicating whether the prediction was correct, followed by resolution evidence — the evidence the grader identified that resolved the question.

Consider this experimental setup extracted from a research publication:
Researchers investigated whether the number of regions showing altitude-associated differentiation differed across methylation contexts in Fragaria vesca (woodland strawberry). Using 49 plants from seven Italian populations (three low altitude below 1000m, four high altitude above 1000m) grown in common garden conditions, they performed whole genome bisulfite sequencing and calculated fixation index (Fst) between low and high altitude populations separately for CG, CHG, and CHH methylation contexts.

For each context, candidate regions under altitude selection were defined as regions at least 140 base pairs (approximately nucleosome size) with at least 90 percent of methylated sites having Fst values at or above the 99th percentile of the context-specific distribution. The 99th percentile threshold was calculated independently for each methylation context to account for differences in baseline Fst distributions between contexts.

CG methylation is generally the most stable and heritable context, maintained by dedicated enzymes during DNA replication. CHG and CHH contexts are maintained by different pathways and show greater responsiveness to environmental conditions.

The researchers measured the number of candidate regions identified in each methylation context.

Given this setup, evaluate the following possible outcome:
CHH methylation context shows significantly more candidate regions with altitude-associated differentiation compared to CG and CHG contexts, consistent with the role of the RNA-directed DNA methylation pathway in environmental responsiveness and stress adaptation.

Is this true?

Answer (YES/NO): NO